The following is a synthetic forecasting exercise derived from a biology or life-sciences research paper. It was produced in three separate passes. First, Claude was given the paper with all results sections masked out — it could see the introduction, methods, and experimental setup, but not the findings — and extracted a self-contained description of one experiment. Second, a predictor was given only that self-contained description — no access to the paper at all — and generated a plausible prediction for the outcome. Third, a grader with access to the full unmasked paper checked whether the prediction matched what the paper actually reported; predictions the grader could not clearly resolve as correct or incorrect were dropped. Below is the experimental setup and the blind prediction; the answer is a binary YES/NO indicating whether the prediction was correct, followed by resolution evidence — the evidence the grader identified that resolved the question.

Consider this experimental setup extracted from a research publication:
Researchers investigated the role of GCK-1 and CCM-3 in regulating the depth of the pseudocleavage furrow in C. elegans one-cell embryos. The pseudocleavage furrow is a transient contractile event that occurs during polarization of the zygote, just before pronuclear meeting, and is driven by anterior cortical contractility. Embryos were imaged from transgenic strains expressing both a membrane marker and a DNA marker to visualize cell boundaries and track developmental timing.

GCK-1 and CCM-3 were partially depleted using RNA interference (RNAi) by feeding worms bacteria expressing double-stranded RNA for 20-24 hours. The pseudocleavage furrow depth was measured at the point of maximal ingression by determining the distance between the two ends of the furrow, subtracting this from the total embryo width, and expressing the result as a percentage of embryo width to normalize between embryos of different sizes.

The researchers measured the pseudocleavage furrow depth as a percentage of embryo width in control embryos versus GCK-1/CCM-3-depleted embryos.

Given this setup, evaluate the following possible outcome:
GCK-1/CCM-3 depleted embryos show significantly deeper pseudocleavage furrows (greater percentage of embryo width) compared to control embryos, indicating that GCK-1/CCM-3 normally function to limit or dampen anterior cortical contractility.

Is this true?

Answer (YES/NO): YES